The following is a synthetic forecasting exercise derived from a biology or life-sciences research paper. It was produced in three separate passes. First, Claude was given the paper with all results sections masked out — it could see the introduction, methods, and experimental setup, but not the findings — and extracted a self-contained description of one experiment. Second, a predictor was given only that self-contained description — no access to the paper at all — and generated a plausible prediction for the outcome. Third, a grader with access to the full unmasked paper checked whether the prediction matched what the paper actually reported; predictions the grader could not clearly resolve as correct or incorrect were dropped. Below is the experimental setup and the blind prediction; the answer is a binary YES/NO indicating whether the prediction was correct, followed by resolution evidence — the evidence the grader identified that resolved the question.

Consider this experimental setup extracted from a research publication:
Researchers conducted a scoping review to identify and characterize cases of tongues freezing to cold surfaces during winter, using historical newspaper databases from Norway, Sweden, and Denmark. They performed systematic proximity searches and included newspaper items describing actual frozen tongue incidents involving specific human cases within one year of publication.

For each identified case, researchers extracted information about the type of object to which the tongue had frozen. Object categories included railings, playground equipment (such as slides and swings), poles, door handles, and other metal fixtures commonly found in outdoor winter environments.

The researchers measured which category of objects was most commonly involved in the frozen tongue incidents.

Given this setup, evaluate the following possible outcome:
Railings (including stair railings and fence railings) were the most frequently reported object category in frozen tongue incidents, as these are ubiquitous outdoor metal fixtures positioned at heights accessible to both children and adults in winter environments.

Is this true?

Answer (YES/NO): YES